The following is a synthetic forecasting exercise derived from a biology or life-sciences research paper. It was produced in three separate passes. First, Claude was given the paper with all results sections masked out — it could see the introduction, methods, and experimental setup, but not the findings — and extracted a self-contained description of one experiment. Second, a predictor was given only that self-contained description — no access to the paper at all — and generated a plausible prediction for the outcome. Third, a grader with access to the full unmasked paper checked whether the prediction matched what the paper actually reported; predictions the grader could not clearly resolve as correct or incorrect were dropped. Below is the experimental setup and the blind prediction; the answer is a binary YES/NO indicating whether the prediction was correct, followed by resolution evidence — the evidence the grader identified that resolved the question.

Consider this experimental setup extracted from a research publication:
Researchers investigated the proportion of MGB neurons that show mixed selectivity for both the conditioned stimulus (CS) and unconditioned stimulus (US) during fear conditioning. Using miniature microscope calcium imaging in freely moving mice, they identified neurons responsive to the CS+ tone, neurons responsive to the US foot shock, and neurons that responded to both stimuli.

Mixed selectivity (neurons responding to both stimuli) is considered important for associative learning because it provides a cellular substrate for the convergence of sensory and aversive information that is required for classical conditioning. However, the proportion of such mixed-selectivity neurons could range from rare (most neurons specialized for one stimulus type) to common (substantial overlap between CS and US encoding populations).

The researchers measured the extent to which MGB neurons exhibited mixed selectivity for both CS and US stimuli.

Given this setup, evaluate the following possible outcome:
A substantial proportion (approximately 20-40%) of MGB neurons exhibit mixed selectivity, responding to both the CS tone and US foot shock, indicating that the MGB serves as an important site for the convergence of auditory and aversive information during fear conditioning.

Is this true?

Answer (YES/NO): NO